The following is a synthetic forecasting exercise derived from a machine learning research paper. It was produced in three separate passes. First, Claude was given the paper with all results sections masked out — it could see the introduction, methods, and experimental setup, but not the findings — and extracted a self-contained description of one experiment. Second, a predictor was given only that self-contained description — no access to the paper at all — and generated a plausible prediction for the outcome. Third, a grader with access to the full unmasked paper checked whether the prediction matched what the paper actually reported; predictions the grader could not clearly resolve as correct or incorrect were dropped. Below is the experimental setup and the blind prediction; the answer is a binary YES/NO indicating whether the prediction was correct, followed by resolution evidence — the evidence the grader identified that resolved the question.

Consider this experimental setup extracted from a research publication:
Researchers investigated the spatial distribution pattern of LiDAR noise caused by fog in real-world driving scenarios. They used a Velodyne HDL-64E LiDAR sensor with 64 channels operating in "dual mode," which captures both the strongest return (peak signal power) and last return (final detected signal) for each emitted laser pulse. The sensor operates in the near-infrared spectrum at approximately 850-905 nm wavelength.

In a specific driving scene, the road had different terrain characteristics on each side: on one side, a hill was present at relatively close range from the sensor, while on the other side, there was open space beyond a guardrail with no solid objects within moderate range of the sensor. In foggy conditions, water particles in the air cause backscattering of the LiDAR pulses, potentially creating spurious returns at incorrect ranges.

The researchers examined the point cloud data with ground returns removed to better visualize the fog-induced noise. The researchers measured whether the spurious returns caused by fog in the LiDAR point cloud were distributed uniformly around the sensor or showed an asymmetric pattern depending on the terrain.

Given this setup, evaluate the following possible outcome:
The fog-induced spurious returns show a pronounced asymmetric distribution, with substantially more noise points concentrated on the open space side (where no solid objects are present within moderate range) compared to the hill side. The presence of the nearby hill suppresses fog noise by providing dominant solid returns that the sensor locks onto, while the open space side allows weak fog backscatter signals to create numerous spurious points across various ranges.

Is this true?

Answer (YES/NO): YES